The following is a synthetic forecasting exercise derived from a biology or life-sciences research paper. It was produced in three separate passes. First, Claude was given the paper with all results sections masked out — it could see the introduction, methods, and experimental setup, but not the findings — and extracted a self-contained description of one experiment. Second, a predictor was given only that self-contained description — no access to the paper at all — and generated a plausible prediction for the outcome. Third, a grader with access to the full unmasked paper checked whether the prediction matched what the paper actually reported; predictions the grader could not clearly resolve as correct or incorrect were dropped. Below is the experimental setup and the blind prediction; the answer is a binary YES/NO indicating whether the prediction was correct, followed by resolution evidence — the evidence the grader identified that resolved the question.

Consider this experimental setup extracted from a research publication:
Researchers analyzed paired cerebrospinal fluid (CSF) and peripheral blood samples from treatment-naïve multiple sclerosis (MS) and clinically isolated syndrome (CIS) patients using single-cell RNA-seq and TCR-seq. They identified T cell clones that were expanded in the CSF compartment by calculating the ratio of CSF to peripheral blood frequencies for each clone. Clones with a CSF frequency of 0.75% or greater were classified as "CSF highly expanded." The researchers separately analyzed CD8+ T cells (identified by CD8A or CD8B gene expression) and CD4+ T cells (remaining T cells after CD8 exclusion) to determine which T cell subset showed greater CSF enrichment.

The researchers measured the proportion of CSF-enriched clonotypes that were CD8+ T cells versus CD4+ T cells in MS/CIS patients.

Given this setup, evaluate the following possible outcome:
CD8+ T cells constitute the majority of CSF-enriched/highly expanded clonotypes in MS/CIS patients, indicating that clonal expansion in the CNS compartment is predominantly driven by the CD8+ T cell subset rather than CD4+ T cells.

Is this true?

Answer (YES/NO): YES